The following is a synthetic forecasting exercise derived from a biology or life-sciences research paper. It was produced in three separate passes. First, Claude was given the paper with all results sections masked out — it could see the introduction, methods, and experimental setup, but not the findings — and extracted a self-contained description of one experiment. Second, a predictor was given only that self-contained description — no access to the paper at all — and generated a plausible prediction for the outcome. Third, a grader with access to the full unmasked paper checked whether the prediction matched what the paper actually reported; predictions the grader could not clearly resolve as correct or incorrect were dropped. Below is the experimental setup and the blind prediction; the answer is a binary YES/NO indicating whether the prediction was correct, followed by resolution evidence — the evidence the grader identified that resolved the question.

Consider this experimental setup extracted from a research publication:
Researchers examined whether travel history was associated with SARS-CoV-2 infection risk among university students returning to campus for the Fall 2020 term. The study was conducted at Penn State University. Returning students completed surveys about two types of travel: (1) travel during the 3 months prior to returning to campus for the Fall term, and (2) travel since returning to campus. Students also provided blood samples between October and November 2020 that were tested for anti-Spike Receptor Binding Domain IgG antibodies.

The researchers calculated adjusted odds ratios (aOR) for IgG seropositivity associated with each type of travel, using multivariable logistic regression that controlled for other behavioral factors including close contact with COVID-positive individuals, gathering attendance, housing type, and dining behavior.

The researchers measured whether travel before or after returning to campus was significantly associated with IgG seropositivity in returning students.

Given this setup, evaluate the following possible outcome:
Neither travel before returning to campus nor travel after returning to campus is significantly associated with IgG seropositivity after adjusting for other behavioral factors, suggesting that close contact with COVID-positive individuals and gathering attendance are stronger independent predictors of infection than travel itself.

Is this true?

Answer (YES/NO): YES